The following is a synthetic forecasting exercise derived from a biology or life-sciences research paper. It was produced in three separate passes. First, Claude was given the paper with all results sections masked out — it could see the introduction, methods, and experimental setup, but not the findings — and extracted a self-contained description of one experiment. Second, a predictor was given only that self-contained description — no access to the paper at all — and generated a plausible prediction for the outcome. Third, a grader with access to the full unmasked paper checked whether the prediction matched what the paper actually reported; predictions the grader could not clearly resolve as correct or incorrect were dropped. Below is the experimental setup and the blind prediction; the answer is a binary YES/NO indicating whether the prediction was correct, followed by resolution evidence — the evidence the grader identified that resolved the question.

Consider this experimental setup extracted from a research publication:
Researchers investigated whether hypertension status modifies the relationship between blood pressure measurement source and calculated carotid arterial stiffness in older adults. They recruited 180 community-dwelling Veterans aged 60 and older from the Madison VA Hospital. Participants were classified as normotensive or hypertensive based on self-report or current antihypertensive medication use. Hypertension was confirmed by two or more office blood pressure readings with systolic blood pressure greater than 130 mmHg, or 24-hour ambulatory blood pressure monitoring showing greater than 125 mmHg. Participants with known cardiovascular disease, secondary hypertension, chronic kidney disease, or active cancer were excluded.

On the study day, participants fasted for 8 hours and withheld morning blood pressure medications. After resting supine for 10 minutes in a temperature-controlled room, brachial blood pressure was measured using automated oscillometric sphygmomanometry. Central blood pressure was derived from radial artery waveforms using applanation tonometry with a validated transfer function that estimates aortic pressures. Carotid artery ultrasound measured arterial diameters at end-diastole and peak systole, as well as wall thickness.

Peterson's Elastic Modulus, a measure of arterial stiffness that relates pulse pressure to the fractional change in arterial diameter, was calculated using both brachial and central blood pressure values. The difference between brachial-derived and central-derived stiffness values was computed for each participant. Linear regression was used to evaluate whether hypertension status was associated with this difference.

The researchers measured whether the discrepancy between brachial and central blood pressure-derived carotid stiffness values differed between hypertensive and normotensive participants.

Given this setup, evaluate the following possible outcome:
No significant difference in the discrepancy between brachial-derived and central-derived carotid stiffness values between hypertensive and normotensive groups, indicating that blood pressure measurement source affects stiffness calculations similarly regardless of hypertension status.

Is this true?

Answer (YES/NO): NO